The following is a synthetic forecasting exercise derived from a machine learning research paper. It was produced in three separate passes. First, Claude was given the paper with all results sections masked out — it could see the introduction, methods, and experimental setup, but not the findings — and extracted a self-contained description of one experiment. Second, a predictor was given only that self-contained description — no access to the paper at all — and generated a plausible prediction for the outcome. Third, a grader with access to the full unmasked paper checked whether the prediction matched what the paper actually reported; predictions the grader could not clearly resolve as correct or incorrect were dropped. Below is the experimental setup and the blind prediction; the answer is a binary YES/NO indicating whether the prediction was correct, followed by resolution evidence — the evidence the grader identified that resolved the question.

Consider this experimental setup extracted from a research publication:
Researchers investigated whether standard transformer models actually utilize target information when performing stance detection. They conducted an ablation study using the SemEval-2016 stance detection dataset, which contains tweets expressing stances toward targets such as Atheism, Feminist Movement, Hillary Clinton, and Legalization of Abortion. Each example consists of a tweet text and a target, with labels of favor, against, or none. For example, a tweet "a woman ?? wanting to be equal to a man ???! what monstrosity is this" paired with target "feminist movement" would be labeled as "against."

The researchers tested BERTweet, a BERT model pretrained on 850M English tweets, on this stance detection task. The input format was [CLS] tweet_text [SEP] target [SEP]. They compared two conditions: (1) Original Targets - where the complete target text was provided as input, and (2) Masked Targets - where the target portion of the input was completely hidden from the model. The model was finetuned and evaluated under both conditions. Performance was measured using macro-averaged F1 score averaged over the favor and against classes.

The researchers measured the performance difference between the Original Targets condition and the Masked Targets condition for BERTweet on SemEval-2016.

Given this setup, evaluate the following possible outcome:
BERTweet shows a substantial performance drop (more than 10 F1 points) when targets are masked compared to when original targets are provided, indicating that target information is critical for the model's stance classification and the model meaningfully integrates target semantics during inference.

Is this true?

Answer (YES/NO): NO